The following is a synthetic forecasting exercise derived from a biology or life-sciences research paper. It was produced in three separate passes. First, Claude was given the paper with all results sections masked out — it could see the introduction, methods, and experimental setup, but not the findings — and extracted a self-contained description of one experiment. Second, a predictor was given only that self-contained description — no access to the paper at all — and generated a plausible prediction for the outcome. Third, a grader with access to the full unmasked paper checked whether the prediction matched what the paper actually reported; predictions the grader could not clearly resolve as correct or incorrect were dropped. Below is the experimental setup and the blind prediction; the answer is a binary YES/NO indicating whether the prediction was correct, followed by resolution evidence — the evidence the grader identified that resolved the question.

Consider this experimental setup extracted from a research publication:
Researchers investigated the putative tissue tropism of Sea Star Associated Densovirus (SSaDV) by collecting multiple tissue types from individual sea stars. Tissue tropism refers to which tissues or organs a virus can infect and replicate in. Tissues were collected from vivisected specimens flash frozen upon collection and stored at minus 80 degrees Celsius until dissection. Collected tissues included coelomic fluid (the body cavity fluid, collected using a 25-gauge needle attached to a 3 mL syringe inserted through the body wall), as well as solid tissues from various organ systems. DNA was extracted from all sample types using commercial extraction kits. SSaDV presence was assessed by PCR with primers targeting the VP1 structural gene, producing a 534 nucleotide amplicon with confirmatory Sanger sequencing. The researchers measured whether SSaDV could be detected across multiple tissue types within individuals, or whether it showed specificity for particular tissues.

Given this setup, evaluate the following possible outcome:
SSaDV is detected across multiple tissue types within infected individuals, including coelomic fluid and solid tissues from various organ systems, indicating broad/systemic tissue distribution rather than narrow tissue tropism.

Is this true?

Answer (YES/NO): NO